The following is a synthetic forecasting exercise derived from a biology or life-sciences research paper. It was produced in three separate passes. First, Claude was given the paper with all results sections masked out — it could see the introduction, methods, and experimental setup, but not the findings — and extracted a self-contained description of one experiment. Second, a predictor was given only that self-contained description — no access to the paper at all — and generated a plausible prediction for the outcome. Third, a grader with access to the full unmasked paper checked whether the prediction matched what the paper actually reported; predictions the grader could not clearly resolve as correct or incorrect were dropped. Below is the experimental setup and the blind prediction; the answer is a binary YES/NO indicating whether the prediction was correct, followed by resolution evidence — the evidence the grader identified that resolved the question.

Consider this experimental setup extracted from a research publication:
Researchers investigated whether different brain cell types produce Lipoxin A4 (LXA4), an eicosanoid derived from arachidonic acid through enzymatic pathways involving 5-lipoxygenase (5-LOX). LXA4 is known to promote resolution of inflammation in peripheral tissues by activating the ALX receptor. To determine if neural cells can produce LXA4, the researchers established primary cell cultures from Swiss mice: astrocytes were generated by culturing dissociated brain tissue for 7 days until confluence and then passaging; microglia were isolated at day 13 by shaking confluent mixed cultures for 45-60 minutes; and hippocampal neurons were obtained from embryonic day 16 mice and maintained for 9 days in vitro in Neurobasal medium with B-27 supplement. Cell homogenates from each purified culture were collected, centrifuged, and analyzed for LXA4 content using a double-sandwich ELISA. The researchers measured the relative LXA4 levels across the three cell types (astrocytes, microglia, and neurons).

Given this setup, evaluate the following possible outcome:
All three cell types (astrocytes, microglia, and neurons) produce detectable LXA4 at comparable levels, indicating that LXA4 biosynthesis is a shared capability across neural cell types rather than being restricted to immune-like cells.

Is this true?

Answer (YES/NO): NO